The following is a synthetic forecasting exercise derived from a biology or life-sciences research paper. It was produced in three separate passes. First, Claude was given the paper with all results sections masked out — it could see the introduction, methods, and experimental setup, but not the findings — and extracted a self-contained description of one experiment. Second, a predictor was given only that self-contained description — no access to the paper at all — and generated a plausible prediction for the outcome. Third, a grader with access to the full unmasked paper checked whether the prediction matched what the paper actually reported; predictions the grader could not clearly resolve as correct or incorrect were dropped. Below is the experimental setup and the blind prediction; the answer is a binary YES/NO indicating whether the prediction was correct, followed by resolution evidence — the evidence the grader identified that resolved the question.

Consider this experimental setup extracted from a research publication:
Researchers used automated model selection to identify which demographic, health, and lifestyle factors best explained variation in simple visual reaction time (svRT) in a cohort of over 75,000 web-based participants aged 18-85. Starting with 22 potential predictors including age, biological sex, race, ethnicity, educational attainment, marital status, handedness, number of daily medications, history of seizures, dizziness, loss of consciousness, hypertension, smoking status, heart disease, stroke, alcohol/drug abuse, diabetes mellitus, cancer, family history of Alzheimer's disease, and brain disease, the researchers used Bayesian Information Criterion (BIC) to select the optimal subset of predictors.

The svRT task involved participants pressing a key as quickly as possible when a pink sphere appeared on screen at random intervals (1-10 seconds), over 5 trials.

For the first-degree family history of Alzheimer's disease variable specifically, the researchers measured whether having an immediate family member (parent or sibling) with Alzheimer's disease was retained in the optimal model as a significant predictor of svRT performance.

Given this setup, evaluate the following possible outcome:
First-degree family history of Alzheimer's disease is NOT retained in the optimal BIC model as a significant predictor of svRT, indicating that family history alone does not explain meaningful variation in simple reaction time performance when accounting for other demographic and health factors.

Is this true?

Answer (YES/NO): YES